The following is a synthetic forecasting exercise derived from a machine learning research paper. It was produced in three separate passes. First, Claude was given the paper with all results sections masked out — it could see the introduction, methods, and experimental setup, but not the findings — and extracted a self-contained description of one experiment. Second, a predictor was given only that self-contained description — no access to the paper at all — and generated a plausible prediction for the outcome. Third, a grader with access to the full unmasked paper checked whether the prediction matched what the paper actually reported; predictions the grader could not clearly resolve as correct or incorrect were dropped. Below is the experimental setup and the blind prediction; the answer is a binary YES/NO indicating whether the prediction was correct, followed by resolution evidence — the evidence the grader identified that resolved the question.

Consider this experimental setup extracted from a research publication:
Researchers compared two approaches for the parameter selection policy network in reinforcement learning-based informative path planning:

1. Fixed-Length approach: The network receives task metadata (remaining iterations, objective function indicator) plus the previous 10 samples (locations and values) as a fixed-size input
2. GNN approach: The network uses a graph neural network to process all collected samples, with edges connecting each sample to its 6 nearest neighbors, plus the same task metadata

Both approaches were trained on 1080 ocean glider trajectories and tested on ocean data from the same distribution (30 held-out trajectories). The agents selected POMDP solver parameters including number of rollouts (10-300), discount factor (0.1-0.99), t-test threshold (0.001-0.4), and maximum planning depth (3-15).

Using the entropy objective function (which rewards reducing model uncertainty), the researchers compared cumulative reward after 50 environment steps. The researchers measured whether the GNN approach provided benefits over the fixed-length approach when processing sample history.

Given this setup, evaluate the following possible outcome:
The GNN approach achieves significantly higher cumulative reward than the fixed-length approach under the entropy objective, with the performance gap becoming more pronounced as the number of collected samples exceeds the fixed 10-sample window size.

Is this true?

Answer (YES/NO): NO